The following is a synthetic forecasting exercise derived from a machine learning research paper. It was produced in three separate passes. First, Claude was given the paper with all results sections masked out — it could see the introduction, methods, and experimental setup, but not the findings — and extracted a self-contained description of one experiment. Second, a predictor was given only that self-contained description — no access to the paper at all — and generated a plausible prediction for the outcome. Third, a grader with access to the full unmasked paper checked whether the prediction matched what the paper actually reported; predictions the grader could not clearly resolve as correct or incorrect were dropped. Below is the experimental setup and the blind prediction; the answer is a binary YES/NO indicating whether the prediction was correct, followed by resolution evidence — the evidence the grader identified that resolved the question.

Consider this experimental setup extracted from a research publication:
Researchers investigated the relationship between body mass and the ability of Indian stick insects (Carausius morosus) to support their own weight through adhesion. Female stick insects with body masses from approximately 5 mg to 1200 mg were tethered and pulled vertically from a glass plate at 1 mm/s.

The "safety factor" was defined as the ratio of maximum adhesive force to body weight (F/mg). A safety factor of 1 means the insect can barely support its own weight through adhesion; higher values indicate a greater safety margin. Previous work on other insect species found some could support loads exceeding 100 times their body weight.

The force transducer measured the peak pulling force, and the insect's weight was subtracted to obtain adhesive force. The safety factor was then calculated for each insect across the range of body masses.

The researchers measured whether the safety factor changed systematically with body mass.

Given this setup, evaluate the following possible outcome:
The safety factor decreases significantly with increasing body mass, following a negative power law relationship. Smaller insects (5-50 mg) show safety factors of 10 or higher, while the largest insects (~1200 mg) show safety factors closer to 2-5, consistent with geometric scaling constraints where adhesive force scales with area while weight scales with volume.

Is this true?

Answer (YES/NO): YES